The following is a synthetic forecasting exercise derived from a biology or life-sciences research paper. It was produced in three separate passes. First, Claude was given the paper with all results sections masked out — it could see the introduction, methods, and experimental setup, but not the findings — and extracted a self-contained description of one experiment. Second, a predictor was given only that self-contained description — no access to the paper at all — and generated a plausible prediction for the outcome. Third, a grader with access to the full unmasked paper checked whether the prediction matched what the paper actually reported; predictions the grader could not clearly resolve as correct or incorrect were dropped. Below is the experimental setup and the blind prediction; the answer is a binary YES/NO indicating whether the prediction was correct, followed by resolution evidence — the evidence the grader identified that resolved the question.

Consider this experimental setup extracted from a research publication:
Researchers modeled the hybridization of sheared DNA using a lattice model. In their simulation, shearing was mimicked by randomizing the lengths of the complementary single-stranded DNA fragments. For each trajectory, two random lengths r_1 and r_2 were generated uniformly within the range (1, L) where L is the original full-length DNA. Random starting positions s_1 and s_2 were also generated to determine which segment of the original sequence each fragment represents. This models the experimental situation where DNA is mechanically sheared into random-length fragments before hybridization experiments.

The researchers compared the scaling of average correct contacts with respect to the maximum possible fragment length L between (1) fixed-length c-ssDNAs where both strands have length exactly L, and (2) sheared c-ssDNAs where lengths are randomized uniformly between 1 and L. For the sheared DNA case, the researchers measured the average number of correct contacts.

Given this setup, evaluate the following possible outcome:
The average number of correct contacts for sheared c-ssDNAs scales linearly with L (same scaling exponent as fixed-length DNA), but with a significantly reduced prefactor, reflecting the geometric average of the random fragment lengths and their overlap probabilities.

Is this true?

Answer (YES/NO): YES